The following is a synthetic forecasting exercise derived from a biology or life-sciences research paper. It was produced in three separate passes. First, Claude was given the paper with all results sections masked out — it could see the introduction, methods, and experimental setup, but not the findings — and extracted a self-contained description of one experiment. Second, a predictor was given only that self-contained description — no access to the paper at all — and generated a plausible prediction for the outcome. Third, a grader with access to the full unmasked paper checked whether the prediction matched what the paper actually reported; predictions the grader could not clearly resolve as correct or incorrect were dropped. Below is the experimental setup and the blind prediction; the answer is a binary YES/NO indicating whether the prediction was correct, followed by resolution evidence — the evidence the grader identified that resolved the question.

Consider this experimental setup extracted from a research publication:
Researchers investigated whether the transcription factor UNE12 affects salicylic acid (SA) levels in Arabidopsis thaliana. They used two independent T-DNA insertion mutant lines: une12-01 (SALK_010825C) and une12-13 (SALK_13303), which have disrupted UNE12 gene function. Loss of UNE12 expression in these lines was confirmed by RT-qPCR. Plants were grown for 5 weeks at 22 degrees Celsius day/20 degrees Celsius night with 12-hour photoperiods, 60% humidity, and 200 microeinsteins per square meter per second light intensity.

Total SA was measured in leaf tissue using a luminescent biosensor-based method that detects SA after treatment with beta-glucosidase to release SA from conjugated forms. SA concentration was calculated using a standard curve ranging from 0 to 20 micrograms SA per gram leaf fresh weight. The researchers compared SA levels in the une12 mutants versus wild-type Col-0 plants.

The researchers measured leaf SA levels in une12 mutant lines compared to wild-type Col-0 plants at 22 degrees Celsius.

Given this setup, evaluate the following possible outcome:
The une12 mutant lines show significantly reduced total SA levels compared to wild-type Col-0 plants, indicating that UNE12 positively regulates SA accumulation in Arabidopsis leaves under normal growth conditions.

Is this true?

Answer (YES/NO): NO